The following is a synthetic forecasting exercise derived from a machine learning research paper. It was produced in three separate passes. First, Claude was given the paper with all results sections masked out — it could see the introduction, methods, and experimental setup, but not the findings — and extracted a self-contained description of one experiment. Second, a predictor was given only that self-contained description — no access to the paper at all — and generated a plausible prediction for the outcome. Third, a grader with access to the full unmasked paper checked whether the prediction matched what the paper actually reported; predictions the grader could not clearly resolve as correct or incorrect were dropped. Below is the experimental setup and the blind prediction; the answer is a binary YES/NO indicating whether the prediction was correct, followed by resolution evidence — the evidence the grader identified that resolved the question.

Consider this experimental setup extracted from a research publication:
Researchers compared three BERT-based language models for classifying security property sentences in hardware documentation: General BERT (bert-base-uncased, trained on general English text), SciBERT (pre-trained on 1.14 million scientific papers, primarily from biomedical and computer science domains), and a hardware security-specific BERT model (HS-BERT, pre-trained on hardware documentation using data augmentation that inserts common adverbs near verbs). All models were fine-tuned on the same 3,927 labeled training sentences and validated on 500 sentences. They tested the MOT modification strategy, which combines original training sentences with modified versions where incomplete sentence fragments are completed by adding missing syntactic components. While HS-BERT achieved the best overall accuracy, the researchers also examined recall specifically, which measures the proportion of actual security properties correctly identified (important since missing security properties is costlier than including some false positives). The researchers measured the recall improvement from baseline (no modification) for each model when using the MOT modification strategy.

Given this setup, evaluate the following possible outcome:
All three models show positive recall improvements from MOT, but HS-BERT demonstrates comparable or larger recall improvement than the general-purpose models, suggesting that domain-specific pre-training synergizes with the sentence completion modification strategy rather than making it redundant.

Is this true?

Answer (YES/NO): NO